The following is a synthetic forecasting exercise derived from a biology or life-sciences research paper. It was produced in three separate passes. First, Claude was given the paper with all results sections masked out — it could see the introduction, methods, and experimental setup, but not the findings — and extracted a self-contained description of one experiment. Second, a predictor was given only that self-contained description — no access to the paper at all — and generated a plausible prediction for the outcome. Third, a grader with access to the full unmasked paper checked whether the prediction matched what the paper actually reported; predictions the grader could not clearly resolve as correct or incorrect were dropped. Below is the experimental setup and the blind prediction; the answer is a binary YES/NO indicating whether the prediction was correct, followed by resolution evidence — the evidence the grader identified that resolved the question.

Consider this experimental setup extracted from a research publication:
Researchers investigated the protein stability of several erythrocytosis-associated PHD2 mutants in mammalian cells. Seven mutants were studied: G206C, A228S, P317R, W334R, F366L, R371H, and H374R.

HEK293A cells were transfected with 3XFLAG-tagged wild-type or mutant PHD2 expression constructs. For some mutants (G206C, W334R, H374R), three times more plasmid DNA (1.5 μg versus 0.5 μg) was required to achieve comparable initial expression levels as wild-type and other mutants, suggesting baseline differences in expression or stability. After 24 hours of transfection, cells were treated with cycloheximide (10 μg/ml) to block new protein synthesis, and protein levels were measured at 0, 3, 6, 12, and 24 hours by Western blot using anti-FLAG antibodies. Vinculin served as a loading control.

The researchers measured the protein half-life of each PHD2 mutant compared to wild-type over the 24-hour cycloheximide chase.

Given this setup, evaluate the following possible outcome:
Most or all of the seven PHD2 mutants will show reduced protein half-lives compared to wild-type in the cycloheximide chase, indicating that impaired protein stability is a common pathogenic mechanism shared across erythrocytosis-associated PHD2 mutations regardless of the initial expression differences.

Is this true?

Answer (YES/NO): NO